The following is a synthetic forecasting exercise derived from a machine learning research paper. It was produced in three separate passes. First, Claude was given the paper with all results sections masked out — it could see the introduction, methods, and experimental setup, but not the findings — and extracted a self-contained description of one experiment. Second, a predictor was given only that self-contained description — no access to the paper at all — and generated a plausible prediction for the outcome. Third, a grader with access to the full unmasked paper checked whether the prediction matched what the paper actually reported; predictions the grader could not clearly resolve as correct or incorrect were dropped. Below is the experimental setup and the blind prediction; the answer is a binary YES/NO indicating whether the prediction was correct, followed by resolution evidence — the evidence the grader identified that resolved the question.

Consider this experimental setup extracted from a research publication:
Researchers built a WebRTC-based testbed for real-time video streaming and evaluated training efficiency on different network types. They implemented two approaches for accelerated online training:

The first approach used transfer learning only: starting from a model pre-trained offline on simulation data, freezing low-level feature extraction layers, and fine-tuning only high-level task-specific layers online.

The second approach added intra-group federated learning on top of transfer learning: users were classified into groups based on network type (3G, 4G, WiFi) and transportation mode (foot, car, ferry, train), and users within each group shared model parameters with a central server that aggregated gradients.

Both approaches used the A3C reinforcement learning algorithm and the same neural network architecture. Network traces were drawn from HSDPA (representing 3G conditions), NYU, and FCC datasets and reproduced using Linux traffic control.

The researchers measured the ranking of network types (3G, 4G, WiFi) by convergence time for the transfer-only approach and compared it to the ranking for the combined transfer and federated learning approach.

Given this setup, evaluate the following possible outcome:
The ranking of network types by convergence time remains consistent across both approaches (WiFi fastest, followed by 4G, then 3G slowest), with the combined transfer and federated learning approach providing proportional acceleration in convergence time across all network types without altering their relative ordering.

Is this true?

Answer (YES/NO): NO